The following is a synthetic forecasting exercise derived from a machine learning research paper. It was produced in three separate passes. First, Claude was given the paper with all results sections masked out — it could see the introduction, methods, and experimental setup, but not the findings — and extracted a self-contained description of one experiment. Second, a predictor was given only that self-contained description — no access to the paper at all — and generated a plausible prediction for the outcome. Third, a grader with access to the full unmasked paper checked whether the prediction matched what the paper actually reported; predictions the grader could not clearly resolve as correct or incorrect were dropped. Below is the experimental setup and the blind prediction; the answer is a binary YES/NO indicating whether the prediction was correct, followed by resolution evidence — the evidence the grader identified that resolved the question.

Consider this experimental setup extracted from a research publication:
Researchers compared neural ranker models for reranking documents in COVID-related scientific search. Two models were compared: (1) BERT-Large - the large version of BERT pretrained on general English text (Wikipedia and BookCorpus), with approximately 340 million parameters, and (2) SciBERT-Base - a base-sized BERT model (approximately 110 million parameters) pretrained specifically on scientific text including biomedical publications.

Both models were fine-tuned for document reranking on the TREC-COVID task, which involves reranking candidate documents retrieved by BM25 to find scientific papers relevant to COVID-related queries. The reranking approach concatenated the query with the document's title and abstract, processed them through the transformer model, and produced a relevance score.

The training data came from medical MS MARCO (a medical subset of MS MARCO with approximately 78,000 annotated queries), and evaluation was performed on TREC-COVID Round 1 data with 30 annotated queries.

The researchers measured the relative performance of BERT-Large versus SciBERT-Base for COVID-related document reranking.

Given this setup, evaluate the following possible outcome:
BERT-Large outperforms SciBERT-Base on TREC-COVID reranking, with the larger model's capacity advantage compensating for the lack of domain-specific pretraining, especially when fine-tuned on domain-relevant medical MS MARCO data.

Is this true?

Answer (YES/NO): NO